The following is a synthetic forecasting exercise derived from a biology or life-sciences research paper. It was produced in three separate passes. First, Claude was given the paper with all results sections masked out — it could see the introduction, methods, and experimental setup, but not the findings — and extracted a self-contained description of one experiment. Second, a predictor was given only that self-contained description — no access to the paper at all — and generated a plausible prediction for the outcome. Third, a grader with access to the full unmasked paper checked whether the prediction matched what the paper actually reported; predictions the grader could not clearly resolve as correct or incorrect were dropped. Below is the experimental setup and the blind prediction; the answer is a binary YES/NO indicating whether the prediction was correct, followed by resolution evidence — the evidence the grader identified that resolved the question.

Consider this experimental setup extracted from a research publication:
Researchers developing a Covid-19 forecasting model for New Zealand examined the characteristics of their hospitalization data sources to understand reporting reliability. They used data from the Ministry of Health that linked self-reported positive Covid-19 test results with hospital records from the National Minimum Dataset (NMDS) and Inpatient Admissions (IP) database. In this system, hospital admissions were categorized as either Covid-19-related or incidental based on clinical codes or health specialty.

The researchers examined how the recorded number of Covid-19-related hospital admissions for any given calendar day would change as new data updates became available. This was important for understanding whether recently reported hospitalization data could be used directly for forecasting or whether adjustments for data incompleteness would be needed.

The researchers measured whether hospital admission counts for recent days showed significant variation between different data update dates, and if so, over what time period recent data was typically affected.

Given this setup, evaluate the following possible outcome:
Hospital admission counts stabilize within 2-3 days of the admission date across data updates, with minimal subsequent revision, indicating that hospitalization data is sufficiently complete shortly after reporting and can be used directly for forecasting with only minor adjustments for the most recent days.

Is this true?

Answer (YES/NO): NO